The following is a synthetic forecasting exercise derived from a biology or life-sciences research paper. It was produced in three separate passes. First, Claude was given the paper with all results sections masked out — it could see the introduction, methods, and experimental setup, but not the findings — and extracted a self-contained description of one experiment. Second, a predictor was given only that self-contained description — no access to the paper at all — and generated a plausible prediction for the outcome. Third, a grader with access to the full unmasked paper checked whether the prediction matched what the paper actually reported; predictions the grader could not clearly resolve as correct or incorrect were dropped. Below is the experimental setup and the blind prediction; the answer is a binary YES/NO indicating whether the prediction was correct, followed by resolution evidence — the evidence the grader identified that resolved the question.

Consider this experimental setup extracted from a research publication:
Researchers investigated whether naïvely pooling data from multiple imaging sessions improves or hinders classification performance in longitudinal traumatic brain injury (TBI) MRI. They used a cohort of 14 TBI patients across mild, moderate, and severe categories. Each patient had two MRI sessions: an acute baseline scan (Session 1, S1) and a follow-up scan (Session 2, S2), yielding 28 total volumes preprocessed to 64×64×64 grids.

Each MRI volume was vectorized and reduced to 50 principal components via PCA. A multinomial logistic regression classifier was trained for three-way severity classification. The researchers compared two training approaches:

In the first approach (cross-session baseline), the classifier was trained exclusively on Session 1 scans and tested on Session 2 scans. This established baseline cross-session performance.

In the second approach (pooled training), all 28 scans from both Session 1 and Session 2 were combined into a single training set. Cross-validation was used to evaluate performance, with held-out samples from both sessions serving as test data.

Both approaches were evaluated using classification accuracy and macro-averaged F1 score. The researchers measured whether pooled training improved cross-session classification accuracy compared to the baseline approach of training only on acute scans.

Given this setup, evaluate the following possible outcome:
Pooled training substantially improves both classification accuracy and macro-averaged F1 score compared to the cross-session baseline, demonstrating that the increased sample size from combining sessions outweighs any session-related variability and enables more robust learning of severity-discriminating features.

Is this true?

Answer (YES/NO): NO